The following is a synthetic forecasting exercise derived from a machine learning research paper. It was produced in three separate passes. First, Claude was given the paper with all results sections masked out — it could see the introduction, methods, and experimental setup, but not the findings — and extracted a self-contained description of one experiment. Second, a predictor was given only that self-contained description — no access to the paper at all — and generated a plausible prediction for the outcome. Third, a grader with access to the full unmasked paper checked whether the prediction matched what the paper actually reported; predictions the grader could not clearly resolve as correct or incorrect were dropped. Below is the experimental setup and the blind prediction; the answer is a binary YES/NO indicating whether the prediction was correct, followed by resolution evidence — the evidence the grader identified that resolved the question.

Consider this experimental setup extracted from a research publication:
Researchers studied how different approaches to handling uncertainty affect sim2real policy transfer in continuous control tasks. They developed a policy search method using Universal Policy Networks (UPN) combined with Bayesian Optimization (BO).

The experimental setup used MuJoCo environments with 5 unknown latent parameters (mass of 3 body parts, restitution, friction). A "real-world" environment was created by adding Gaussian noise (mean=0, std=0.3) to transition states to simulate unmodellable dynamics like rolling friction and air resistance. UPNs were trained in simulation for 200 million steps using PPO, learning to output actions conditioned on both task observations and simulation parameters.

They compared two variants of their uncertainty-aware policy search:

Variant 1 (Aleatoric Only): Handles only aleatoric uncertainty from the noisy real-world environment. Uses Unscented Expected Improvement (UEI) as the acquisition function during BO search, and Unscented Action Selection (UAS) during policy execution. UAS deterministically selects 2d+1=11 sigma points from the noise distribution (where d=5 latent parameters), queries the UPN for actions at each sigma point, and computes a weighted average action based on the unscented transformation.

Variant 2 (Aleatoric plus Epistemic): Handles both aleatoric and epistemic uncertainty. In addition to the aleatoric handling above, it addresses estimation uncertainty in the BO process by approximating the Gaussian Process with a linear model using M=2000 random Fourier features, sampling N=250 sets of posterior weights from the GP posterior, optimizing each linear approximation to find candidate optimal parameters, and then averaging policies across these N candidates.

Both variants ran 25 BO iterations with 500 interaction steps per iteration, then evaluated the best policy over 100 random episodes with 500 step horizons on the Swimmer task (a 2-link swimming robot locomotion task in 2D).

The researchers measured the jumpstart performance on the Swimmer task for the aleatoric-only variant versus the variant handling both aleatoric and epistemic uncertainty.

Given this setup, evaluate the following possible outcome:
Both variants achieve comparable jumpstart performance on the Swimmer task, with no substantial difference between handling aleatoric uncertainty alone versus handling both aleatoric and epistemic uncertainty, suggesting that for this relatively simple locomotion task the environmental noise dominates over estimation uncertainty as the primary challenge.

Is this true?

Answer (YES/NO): YES